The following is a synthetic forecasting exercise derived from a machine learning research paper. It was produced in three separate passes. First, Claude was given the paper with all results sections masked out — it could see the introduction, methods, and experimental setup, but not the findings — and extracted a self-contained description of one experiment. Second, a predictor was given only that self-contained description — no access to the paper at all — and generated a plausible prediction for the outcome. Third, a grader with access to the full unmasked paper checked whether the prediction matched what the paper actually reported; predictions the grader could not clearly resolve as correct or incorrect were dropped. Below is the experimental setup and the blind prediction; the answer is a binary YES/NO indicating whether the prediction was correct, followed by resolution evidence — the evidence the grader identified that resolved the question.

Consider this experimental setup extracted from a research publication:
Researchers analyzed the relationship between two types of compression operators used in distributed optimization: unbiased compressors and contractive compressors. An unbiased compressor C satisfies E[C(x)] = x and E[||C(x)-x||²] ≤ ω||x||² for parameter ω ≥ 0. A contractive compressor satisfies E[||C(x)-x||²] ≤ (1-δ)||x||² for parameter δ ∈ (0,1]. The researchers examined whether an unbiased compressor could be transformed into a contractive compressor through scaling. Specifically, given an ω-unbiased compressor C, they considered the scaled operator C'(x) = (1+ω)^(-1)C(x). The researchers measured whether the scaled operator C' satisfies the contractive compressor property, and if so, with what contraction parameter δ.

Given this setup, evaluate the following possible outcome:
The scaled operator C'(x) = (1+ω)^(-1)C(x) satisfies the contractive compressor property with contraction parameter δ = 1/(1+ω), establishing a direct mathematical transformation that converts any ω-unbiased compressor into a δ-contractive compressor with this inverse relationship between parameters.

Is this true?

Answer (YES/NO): YES